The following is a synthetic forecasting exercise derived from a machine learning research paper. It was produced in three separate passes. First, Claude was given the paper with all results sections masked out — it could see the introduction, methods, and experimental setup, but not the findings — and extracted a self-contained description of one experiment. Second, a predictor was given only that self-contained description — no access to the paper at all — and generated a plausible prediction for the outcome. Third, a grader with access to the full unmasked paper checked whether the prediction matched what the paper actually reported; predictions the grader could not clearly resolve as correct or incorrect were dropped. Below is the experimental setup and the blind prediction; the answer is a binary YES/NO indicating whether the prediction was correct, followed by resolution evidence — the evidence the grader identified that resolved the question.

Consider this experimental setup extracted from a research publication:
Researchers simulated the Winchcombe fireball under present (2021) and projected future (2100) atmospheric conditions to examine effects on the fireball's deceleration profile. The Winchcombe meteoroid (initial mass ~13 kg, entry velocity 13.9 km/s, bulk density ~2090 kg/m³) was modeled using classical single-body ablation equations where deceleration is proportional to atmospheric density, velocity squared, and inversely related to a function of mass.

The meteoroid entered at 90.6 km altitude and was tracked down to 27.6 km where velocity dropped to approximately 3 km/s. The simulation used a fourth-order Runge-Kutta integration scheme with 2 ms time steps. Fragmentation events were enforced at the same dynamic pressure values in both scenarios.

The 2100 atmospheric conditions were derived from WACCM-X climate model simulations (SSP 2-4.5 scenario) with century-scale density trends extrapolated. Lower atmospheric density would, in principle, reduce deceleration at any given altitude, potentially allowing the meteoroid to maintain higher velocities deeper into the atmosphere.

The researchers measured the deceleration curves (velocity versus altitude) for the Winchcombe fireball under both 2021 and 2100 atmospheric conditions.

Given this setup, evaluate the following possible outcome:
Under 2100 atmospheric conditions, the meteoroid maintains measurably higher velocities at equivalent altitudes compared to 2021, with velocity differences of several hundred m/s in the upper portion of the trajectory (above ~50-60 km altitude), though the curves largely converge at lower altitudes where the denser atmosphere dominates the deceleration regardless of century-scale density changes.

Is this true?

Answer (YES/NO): NO